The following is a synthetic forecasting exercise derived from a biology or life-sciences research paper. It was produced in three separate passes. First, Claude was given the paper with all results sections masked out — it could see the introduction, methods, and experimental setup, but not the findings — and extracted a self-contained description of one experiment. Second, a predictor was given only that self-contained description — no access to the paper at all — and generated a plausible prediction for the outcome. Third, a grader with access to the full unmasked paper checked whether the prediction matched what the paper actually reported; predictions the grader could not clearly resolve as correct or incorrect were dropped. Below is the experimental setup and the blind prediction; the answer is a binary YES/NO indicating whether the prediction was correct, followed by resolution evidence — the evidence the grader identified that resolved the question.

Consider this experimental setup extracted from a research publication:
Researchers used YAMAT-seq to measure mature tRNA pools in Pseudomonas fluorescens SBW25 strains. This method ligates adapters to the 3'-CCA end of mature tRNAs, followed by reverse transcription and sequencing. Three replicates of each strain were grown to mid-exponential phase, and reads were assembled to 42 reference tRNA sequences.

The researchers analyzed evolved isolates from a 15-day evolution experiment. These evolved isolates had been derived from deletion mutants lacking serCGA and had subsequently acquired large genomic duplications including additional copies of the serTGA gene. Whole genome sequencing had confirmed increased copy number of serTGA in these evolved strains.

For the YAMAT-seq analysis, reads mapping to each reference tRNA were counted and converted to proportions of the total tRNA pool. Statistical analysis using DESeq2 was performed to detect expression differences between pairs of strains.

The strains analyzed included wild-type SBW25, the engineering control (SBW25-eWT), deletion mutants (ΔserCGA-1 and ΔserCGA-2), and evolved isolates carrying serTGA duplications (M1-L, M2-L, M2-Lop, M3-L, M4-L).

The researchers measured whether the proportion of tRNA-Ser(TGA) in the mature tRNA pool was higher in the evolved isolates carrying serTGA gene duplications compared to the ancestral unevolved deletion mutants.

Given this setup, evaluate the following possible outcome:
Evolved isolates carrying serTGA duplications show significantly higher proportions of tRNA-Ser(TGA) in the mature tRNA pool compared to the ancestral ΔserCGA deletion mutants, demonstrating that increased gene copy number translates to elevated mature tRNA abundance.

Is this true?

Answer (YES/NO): YES